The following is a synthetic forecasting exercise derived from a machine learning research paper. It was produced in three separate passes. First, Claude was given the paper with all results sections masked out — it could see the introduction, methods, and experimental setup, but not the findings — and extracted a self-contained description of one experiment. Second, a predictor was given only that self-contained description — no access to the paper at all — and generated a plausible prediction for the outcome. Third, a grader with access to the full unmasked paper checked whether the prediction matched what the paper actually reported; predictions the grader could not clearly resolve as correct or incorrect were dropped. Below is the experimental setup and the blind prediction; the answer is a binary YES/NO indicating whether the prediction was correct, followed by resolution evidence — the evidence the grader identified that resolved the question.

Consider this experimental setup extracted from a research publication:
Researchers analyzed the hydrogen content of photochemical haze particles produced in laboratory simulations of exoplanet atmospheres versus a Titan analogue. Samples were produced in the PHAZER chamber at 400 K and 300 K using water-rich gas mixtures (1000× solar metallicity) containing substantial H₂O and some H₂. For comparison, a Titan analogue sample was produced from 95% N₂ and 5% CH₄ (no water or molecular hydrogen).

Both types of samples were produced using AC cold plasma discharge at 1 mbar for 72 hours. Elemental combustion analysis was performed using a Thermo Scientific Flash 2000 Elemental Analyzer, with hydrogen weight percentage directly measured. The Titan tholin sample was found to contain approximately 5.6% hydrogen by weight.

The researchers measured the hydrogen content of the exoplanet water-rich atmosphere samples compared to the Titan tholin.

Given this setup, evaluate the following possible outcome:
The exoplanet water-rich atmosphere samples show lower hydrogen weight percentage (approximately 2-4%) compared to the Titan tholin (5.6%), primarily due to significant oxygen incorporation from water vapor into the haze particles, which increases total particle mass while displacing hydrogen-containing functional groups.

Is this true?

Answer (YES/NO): NO